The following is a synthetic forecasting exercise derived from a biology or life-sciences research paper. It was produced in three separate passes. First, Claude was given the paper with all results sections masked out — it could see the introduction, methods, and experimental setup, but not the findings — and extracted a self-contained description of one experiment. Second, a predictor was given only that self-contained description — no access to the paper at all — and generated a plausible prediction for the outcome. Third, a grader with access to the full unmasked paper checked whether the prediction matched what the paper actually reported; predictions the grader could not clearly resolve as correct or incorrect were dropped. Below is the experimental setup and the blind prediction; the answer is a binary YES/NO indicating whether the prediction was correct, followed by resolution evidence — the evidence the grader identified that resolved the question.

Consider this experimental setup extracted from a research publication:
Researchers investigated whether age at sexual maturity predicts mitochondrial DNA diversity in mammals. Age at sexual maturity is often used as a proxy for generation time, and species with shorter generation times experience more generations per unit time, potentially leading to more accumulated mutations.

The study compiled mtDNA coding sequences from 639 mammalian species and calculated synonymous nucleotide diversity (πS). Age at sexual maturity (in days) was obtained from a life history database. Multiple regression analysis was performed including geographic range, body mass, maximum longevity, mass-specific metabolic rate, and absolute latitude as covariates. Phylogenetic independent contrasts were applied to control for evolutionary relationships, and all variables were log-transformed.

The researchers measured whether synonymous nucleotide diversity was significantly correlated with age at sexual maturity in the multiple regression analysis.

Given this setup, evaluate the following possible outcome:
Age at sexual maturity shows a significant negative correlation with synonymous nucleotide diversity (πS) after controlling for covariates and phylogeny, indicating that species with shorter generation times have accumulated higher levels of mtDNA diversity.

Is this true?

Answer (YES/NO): NO